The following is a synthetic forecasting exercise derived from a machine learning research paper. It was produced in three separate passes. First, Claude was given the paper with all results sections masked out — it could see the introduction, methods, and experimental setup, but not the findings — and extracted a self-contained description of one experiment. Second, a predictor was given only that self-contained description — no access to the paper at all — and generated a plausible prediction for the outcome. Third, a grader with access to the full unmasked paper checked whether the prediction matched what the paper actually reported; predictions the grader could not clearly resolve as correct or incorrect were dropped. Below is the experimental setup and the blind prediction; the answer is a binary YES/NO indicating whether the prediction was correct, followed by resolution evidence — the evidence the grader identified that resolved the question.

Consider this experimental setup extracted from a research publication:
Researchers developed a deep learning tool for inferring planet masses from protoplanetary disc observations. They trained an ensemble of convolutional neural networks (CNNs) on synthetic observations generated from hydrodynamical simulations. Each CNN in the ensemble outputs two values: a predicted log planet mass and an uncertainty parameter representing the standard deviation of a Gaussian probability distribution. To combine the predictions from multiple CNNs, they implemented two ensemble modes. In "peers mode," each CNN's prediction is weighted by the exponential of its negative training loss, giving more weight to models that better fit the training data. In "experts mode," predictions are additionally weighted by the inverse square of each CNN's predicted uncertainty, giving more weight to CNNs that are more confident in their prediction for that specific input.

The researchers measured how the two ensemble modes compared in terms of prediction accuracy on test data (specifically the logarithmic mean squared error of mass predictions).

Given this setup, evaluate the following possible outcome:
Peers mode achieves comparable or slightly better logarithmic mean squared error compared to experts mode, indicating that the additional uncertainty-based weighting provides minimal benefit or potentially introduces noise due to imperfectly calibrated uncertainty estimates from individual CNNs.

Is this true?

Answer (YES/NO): YES